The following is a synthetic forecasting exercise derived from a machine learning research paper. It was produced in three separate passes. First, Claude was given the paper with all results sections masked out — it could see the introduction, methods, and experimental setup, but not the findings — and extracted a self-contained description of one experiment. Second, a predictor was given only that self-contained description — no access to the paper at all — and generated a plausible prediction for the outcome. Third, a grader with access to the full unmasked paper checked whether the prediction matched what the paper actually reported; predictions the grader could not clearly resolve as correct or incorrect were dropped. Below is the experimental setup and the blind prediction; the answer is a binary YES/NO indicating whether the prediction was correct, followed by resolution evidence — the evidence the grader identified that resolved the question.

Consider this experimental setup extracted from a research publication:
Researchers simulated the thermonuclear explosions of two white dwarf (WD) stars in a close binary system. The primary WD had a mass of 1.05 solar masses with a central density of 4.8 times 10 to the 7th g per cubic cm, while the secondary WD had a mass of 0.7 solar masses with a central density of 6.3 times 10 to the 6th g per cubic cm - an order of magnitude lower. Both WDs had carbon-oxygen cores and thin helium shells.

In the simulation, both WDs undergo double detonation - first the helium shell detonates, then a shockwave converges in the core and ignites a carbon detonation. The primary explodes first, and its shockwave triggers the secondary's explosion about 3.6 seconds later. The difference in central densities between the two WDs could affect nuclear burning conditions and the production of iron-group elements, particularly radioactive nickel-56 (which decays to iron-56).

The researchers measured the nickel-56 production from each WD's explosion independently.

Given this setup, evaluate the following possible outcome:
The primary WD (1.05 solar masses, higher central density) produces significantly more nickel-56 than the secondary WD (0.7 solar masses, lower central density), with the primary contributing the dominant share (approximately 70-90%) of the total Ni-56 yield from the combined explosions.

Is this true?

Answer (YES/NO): NO